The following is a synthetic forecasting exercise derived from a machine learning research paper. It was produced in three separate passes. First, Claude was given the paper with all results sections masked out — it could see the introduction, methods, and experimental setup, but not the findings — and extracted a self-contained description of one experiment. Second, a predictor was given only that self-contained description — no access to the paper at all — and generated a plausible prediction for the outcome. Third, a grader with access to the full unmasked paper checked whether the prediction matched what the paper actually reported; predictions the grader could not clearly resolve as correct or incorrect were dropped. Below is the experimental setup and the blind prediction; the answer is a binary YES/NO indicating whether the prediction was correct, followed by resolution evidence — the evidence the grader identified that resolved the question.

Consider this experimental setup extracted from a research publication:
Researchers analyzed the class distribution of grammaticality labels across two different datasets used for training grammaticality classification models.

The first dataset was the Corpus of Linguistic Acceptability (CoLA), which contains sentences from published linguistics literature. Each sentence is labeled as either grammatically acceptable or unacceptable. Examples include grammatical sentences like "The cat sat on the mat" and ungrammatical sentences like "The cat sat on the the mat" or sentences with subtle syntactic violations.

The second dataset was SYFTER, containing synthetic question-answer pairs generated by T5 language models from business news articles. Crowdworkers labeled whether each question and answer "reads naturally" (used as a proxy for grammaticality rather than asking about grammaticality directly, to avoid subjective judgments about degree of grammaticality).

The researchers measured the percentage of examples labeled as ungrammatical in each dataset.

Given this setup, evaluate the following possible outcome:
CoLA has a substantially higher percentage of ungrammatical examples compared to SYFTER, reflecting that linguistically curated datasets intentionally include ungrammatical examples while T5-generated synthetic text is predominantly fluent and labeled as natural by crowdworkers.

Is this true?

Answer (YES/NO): YES